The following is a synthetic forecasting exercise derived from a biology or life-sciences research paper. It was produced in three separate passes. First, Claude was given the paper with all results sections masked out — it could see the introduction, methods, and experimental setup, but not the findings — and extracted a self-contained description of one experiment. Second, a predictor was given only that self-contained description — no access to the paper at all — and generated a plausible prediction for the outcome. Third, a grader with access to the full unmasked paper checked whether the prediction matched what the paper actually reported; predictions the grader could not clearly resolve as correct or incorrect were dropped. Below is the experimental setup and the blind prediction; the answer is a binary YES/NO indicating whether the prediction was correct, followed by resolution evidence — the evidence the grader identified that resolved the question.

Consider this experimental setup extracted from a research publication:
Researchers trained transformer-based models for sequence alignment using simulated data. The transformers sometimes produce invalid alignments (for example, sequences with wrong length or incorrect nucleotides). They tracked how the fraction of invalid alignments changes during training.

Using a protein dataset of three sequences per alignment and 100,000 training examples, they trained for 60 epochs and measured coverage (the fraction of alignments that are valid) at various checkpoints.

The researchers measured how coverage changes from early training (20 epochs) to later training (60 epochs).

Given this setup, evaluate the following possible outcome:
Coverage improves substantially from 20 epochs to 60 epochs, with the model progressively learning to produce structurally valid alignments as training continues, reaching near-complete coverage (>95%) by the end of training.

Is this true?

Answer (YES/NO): NO